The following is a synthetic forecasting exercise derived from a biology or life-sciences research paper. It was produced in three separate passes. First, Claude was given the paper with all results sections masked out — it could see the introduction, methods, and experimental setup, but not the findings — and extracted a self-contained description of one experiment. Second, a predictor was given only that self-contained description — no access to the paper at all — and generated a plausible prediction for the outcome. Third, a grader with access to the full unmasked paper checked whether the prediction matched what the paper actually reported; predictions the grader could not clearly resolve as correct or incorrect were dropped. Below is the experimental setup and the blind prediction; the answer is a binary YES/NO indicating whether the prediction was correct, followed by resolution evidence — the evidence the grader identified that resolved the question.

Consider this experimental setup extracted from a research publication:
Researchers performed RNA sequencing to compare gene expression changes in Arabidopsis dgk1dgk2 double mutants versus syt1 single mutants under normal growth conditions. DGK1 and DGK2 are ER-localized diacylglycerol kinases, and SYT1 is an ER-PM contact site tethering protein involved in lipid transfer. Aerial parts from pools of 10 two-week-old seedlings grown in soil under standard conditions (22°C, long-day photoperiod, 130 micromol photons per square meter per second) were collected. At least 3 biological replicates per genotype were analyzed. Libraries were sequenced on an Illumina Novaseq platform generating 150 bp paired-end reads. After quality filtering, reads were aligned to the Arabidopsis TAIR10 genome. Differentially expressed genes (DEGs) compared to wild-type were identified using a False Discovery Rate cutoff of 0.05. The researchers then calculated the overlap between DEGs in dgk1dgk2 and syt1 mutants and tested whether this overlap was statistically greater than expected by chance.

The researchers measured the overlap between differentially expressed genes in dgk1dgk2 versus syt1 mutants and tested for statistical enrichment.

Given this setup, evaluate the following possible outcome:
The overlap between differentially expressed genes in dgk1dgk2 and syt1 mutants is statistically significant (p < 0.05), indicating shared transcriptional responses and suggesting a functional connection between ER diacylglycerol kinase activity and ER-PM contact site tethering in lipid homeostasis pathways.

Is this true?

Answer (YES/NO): YES